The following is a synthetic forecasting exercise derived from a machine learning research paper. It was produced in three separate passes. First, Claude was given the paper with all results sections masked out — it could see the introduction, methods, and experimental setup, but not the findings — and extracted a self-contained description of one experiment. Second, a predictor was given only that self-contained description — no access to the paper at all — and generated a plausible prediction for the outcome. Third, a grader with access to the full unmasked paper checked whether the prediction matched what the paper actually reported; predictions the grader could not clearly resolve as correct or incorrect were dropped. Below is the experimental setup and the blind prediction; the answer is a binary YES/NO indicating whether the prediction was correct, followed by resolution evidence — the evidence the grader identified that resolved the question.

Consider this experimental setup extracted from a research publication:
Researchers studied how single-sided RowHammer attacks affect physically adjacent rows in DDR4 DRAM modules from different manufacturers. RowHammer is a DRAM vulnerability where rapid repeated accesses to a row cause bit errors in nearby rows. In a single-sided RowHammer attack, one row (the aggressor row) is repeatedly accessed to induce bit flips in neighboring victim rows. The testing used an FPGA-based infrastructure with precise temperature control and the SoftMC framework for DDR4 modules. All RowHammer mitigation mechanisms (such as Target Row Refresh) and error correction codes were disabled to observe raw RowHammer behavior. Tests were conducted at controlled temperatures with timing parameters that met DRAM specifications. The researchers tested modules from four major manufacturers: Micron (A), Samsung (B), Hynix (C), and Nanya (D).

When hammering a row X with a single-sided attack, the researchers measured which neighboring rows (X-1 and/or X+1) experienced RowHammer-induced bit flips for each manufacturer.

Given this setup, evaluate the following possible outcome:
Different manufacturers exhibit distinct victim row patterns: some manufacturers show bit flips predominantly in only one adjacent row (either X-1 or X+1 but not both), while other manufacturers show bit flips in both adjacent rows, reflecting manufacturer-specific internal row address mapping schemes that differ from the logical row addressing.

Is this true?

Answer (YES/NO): NO